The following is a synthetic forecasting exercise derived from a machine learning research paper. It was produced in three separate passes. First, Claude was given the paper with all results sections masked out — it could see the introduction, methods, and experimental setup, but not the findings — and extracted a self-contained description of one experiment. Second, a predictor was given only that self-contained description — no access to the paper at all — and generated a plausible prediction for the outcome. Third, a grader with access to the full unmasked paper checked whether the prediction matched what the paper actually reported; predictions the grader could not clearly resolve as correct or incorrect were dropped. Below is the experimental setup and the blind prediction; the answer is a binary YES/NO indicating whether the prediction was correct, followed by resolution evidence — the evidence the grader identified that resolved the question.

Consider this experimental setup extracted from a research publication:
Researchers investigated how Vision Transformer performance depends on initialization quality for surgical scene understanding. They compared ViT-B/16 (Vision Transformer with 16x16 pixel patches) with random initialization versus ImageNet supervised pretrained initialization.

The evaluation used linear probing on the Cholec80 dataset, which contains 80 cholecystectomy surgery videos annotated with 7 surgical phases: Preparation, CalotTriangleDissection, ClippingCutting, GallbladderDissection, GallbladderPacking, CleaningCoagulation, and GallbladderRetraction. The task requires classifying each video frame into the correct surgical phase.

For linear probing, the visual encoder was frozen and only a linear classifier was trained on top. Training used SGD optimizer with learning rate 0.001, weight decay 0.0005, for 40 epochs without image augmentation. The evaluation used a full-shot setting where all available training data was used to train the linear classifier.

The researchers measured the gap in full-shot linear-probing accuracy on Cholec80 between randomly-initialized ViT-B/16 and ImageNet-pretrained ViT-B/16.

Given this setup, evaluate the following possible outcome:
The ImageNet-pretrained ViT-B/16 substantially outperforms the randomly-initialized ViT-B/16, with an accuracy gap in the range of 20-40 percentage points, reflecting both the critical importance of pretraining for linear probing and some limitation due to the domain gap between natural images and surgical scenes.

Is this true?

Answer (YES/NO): NO